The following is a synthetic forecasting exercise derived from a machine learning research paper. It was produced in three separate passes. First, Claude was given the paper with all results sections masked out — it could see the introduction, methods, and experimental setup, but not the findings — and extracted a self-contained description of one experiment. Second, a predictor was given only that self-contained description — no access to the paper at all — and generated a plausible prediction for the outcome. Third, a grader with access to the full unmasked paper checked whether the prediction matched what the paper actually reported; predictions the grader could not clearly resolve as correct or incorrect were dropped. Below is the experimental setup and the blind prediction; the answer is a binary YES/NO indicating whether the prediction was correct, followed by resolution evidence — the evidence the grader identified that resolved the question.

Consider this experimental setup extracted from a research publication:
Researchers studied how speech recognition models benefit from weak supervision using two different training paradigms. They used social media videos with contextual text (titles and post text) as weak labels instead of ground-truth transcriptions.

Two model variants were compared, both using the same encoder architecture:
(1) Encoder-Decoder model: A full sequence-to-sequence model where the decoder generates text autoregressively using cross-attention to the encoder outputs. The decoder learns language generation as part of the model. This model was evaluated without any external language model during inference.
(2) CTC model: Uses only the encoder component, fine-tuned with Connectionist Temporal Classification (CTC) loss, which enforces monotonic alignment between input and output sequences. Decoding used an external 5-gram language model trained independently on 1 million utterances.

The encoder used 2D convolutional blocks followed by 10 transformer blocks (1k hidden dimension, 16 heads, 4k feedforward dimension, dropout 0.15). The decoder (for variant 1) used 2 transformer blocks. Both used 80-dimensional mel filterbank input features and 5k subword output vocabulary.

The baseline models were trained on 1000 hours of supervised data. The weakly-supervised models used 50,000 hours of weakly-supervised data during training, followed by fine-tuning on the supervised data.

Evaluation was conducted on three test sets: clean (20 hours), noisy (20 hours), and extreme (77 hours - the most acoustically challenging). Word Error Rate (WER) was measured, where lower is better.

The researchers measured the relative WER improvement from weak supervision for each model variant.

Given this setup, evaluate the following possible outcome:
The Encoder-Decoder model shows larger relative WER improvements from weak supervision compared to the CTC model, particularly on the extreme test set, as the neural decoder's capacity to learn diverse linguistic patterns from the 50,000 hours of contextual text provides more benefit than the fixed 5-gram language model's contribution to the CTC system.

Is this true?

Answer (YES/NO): YES